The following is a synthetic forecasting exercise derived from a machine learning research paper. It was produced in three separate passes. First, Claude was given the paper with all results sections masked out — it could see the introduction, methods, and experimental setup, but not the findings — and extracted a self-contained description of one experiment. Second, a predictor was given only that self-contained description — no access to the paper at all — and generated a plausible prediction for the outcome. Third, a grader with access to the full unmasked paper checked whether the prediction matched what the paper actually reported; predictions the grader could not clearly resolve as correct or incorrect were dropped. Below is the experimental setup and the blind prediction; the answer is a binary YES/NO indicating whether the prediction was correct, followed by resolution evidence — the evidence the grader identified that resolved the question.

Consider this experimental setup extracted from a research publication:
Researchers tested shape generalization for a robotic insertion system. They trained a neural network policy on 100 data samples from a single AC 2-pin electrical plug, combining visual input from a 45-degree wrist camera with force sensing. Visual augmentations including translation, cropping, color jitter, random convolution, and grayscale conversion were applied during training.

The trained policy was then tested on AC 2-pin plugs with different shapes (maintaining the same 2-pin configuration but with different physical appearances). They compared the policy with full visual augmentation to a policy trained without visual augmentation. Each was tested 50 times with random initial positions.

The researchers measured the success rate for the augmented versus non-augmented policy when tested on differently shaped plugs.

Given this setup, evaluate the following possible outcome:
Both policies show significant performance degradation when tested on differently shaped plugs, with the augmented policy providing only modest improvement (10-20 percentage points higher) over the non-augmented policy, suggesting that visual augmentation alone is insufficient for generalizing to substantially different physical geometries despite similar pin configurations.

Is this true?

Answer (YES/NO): NO